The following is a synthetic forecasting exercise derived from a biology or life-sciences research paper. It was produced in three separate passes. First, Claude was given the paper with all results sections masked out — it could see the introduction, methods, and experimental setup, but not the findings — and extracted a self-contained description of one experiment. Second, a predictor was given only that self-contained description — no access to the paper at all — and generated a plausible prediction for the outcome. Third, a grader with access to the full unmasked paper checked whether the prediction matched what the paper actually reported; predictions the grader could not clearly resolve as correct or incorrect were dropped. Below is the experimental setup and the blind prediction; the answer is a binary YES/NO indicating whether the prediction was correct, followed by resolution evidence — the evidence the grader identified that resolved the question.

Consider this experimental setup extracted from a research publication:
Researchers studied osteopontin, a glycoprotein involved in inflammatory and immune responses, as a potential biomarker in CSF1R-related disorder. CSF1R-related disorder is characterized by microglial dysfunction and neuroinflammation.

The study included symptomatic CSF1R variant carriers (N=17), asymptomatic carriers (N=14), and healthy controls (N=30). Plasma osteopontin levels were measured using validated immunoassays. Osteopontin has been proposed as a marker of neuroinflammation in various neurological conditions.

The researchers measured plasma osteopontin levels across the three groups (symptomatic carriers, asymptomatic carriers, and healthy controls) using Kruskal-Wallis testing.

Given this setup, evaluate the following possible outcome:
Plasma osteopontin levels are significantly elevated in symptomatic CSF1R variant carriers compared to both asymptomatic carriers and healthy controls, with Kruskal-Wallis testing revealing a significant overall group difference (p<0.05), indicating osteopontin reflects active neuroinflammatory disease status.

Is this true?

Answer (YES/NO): NO